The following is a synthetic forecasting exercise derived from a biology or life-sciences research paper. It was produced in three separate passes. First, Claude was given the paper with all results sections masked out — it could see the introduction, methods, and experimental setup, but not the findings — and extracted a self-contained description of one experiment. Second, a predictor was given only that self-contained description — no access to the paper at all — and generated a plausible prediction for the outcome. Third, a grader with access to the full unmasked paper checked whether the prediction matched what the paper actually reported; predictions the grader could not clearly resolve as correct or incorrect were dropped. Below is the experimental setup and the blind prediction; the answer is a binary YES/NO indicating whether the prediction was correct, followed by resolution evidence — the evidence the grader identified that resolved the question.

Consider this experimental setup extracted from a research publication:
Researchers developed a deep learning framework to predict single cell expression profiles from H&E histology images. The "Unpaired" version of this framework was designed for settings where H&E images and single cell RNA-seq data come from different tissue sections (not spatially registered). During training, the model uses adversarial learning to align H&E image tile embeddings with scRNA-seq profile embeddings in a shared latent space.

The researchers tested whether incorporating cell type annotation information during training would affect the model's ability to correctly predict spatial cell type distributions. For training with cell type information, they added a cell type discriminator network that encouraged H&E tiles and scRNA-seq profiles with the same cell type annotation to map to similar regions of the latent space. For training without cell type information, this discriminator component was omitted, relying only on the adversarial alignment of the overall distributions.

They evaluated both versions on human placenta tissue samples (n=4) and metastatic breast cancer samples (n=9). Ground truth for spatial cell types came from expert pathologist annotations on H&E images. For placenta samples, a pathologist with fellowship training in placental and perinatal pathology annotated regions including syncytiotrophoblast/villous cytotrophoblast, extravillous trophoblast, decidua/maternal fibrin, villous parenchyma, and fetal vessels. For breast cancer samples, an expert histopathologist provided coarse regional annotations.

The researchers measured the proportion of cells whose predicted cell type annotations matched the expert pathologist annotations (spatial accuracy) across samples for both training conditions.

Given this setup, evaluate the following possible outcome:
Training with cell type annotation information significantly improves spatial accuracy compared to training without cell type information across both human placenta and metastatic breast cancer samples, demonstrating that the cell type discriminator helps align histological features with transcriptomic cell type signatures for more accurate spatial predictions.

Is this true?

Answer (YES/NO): YES